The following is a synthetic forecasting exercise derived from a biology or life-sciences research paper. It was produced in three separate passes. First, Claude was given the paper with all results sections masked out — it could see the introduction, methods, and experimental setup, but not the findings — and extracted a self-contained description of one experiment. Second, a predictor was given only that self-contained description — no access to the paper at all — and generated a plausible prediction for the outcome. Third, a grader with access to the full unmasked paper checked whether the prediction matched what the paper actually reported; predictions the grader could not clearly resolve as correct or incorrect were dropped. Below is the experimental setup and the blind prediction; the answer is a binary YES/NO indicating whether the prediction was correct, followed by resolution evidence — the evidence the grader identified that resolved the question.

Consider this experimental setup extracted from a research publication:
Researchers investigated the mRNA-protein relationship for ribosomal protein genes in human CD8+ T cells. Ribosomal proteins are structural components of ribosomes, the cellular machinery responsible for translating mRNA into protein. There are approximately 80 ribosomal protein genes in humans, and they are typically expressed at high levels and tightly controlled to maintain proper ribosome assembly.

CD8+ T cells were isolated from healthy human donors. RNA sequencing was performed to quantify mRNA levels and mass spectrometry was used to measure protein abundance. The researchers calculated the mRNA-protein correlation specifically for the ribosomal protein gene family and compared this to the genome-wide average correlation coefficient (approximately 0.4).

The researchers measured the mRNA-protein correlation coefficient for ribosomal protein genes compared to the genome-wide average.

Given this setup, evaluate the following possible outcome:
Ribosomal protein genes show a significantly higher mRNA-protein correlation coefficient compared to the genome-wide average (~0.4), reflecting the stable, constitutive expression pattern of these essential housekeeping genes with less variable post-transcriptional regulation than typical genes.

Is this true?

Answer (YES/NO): YES